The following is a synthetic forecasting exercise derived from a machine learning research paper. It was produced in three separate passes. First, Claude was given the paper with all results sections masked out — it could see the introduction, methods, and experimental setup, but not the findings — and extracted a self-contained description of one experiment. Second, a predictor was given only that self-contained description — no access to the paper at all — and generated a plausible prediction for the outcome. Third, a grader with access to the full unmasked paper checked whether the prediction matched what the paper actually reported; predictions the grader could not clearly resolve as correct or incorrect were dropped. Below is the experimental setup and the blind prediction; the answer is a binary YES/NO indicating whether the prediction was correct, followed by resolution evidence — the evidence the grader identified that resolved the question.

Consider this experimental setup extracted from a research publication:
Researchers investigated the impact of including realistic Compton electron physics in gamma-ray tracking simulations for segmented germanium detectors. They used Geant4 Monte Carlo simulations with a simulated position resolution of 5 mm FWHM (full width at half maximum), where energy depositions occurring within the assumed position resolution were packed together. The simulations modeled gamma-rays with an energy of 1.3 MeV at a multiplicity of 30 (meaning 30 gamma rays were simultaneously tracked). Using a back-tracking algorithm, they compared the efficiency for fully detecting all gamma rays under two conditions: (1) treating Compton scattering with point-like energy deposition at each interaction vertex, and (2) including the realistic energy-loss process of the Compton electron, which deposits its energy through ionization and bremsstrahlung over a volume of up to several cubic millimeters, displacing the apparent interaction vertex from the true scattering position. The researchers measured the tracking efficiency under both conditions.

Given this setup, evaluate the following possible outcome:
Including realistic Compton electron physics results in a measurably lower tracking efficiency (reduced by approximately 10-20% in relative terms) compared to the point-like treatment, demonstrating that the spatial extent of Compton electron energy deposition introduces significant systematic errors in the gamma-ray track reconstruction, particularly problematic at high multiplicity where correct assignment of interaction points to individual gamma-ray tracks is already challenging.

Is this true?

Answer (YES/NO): NO